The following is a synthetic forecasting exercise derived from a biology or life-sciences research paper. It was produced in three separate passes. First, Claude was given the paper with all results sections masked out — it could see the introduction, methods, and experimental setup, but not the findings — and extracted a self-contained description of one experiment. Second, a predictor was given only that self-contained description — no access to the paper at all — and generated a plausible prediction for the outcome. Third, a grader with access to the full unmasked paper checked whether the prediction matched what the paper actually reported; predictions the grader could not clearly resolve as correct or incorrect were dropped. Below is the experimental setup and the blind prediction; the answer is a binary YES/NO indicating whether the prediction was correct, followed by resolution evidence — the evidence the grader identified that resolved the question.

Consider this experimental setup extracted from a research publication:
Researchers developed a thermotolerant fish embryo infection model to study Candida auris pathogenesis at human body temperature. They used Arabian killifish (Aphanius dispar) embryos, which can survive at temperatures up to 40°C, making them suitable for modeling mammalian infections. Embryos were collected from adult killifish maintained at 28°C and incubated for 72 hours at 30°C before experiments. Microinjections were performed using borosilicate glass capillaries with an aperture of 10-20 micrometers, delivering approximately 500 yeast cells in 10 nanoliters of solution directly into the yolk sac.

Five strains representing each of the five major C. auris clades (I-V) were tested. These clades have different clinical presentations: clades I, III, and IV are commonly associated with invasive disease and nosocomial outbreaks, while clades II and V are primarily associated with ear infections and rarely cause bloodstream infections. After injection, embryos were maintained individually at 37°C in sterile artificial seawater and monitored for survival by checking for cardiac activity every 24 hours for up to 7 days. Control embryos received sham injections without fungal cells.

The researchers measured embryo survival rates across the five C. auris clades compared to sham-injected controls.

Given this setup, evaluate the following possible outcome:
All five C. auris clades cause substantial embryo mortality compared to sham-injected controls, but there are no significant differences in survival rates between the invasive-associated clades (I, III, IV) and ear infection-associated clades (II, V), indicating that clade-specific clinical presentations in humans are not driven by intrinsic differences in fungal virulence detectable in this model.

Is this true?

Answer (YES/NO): NO